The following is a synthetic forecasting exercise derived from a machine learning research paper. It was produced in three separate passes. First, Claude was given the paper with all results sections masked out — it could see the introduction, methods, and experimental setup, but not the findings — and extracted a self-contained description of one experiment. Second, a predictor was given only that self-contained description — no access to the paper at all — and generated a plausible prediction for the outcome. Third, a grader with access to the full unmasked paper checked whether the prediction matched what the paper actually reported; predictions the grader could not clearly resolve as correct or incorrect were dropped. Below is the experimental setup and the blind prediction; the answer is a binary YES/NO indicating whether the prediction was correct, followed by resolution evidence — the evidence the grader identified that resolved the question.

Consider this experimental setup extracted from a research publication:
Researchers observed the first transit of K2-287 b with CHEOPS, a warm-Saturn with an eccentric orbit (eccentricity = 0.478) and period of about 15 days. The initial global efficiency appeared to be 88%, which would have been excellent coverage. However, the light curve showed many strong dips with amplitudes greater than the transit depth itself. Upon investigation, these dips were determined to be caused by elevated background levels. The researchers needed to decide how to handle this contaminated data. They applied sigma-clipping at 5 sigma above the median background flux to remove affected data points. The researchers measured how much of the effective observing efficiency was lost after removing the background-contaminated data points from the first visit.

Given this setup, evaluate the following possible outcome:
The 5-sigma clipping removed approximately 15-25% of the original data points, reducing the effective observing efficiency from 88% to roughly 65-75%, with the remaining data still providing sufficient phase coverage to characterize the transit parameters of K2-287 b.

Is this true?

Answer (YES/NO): NO